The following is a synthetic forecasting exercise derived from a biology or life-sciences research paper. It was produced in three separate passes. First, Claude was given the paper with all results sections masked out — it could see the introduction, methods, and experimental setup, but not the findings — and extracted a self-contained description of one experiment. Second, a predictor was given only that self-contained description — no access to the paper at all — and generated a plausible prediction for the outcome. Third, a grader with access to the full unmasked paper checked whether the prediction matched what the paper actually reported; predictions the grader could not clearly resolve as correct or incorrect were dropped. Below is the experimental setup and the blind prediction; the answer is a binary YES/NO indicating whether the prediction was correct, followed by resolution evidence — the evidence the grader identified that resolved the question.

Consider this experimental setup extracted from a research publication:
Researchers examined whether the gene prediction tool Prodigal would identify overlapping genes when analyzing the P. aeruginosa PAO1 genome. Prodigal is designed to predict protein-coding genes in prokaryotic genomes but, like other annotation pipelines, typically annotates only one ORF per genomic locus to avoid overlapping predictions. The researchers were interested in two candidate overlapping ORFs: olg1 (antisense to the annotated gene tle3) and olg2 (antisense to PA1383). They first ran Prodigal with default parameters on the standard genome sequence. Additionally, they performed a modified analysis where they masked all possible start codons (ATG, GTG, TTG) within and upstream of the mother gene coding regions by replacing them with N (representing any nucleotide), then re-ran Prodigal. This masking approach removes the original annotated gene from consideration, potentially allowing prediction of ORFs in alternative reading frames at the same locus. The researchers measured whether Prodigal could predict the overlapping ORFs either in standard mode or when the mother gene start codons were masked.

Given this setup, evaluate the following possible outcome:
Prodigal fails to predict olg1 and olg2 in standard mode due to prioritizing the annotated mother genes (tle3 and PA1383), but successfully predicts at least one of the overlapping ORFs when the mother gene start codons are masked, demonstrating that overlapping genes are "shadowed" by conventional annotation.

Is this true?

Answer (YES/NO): YES